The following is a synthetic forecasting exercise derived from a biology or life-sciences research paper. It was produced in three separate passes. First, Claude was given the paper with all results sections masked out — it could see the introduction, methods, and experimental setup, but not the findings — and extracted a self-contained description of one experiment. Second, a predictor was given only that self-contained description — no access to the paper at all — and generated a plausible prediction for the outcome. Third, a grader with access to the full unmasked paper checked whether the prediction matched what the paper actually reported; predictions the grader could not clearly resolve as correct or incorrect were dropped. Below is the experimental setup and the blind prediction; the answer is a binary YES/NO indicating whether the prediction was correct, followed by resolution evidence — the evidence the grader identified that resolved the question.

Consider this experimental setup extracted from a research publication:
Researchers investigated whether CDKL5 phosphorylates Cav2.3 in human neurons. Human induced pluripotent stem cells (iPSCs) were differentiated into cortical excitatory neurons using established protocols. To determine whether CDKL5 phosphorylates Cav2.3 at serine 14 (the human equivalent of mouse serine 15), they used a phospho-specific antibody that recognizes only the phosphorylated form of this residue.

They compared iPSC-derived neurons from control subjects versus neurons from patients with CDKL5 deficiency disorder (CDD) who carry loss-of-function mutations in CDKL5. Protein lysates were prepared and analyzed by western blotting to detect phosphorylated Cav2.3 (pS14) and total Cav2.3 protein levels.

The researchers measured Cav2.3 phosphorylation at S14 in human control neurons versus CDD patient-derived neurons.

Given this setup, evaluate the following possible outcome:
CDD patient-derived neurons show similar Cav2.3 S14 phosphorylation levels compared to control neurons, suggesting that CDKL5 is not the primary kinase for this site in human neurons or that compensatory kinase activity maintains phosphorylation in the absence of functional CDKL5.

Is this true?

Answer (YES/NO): NO